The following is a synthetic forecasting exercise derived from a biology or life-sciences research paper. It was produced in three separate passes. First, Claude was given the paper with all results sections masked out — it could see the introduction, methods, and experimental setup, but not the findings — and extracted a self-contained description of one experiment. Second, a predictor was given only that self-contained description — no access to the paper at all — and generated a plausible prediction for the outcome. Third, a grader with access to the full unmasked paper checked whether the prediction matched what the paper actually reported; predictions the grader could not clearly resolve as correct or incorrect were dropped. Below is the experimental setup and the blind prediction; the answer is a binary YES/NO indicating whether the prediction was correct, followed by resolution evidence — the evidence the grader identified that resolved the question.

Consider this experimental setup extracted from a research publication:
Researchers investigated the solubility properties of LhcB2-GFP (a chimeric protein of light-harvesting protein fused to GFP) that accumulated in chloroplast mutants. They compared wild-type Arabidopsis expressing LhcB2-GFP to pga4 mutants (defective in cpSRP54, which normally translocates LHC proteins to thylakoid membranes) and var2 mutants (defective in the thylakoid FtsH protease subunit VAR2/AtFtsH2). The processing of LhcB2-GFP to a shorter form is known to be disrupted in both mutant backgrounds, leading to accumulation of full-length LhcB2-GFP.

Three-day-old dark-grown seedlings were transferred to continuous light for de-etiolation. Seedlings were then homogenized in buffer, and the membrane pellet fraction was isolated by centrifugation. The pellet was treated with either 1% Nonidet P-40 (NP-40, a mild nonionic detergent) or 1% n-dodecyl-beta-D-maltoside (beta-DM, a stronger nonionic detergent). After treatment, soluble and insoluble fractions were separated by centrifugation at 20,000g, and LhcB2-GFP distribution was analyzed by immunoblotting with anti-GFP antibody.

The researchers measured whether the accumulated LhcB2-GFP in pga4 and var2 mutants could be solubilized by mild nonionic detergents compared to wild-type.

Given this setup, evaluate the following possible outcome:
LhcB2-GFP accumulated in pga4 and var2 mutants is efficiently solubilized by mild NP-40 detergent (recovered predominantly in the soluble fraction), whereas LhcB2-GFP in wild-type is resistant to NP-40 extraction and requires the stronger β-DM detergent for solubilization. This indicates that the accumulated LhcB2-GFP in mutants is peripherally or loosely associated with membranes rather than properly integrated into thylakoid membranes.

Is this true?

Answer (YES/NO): NO